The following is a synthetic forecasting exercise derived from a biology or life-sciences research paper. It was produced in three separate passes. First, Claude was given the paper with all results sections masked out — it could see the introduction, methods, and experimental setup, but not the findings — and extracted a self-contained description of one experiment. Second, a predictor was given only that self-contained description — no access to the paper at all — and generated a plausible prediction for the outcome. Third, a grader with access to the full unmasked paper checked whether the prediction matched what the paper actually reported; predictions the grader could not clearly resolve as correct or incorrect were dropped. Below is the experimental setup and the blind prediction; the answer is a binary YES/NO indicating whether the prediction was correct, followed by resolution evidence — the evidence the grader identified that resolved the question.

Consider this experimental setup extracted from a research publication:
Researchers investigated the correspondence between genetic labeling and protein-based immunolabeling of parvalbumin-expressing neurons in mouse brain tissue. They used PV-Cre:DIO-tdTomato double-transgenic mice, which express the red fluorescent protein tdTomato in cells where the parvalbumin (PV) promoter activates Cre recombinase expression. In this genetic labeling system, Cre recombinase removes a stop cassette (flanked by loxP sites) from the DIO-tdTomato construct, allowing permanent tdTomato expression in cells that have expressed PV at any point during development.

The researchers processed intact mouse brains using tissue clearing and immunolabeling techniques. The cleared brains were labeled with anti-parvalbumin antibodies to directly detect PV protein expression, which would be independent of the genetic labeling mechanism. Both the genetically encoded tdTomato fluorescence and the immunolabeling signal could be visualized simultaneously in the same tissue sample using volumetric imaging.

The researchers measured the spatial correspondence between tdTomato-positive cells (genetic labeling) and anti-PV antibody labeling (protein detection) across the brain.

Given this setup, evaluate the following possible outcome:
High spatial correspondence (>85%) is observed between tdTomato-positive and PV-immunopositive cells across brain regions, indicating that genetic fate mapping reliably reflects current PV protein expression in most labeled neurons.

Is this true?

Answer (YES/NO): NO